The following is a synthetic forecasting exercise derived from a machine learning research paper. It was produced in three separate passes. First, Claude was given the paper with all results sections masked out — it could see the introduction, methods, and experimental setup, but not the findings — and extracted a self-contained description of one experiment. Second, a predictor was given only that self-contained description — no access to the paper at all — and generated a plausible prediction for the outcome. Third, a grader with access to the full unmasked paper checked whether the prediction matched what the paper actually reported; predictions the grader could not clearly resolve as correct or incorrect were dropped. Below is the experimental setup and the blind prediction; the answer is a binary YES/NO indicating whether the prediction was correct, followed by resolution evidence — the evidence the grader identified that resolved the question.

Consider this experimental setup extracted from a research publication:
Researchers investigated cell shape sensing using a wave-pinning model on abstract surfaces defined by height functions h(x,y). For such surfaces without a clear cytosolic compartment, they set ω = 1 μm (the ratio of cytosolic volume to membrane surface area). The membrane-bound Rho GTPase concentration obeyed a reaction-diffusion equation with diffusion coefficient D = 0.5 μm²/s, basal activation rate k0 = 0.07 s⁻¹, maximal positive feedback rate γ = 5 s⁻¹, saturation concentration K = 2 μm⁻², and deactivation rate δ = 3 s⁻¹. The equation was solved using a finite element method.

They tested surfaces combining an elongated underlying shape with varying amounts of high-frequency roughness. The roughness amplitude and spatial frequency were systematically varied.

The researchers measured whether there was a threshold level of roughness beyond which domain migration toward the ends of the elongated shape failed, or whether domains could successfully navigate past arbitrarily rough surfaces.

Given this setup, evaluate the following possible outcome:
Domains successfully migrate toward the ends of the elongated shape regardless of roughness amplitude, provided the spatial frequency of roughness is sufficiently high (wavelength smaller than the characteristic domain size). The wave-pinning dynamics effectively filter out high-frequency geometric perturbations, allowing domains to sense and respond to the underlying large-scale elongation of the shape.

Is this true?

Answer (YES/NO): NO